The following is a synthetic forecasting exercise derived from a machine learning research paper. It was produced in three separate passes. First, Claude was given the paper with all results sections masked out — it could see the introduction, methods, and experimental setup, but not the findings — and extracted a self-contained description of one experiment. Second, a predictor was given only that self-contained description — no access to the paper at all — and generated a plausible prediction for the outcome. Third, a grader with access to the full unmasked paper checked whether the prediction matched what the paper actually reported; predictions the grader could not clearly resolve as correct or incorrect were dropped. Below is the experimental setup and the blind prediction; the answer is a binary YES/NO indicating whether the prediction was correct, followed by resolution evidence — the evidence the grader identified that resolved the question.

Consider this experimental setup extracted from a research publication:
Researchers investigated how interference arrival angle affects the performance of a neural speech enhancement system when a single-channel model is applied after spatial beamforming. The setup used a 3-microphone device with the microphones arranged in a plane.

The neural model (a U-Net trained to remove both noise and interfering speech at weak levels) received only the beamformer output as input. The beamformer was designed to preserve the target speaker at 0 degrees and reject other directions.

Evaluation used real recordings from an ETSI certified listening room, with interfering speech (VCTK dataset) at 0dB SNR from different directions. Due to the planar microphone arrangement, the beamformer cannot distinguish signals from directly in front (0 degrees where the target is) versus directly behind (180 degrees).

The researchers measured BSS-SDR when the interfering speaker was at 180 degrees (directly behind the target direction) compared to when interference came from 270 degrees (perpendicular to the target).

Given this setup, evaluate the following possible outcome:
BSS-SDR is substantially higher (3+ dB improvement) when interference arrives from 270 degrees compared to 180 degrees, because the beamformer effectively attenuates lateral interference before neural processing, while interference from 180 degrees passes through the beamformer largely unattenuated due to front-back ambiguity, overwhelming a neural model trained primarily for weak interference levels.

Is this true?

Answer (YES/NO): YES